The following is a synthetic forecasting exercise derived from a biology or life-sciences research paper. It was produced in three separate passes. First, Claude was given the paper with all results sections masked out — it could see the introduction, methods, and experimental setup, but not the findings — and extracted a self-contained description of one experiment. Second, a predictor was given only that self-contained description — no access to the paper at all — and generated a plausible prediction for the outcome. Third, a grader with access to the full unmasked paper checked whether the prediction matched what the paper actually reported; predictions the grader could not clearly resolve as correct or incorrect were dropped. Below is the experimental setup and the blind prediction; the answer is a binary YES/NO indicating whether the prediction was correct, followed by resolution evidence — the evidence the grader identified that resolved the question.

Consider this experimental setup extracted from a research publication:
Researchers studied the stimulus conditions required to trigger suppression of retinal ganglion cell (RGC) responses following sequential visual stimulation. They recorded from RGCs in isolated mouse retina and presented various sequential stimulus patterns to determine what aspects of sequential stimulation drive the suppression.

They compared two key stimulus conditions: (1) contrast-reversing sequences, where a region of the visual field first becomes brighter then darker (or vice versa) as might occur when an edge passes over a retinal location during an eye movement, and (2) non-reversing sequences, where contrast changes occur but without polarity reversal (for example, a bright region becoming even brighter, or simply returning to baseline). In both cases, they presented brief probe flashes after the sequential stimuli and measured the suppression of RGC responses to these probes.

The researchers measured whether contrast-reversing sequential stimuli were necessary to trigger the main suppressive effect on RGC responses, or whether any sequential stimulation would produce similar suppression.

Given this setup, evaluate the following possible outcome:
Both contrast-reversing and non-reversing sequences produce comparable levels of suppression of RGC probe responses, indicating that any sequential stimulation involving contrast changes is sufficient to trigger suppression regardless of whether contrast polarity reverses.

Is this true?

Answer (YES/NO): NO